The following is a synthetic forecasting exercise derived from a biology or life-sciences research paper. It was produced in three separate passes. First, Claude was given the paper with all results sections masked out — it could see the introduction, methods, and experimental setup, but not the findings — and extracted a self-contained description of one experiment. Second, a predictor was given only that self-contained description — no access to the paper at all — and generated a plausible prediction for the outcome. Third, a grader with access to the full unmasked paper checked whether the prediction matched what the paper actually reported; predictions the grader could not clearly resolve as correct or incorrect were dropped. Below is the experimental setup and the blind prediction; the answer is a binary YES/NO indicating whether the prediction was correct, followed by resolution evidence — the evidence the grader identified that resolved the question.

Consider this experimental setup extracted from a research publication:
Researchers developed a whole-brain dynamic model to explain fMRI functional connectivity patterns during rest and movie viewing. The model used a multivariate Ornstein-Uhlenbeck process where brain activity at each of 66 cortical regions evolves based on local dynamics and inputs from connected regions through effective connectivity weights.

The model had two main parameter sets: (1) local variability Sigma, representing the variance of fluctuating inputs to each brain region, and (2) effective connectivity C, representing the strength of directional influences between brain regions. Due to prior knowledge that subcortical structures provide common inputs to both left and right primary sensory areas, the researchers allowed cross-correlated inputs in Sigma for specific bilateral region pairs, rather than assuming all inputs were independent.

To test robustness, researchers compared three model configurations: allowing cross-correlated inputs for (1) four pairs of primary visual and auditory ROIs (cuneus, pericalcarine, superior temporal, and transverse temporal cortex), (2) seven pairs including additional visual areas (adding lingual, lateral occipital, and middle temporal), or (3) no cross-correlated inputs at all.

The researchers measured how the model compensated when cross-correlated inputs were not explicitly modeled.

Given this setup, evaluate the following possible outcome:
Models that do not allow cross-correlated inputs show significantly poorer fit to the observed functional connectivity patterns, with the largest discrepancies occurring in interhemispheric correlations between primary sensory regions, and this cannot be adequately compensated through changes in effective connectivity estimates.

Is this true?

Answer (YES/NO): NO